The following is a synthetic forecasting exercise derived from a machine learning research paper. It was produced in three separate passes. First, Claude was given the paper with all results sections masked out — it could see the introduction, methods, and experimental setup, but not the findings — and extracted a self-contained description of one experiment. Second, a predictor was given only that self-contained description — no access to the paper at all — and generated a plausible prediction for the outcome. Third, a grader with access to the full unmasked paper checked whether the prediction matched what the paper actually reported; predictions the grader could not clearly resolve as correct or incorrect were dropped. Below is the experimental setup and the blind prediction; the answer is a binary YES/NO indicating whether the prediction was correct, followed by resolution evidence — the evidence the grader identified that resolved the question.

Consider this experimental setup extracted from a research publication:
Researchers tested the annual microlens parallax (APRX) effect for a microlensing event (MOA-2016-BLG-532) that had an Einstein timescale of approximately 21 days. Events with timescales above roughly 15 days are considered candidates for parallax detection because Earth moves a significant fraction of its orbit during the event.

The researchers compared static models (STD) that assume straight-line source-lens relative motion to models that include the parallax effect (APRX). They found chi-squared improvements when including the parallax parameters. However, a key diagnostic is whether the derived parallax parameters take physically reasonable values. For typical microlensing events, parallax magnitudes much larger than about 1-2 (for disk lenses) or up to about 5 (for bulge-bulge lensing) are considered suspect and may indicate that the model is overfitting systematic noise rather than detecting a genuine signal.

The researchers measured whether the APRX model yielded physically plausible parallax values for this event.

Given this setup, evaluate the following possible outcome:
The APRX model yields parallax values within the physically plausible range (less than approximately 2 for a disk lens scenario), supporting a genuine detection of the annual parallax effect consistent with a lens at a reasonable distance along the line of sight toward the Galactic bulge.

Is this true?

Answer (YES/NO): NO